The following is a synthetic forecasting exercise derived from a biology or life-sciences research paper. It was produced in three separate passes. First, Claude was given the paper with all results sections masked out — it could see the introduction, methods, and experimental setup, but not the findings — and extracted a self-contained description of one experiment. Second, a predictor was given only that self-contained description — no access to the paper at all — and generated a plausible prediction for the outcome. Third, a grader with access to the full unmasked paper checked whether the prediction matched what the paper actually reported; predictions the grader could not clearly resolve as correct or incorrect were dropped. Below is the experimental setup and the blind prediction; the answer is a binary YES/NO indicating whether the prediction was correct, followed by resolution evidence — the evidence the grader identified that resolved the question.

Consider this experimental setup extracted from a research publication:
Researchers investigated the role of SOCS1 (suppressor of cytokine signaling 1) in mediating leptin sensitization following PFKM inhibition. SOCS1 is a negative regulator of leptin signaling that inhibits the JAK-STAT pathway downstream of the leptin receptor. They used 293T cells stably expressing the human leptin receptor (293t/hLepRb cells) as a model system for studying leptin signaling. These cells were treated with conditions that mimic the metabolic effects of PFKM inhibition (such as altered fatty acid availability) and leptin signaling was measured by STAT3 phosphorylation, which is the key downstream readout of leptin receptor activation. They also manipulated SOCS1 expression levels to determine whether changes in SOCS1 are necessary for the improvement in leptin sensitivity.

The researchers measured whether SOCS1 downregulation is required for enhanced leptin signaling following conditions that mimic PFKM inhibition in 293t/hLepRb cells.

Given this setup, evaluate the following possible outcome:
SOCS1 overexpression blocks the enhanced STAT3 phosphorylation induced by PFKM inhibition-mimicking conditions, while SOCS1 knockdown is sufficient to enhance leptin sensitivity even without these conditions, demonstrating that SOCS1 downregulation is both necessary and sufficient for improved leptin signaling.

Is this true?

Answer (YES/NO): NO